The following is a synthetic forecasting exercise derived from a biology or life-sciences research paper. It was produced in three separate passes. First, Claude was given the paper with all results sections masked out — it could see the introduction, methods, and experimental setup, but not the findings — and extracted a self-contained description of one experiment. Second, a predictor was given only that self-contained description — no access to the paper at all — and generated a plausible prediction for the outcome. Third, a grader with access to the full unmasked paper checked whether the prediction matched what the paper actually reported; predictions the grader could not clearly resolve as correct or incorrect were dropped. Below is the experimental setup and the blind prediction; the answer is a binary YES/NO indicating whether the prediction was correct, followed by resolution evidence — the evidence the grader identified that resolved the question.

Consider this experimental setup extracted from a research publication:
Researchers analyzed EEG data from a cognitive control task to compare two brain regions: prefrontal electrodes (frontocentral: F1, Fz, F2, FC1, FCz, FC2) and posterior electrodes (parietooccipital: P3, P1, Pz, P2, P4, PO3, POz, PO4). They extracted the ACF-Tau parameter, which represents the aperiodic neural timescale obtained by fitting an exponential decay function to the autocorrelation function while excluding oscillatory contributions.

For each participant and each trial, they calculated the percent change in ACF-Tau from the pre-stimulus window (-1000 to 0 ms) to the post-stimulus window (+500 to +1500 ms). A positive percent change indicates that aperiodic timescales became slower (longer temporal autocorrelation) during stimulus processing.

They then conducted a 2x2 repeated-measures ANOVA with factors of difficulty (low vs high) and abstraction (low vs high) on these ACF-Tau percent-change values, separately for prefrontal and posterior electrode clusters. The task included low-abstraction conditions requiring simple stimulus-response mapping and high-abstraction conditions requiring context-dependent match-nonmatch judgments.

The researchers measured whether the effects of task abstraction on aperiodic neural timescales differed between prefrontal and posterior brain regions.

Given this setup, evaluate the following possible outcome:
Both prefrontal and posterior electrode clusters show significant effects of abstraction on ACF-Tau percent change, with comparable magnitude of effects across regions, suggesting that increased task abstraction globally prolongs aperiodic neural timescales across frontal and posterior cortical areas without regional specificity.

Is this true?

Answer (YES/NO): NO